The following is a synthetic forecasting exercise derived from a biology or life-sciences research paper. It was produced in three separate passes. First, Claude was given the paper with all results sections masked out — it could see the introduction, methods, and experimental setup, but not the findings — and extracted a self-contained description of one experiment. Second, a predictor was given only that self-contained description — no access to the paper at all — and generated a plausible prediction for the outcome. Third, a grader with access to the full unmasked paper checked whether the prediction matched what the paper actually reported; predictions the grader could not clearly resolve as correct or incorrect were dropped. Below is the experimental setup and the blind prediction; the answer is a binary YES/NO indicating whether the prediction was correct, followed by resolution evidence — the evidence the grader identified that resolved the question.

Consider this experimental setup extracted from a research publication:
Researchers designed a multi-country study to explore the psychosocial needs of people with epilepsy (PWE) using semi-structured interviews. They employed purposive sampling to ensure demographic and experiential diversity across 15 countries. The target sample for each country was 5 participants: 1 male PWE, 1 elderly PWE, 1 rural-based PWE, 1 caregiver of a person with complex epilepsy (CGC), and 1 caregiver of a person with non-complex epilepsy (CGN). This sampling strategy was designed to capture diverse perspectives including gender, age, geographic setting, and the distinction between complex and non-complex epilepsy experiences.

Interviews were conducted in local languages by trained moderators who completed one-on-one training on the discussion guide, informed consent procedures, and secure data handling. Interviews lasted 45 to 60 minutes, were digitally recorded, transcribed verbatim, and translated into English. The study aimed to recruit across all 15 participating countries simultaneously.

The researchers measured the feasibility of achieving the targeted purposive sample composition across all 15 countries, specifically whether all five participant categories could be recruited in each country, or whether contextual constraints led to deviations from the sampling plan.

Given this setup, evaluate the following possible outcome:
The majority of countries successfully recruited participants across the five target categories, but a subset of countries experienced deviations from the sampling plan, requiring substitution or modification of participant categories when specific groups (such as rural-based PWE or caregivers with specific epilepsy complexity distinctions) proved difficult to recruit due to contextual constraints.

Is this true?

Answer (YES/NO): YES